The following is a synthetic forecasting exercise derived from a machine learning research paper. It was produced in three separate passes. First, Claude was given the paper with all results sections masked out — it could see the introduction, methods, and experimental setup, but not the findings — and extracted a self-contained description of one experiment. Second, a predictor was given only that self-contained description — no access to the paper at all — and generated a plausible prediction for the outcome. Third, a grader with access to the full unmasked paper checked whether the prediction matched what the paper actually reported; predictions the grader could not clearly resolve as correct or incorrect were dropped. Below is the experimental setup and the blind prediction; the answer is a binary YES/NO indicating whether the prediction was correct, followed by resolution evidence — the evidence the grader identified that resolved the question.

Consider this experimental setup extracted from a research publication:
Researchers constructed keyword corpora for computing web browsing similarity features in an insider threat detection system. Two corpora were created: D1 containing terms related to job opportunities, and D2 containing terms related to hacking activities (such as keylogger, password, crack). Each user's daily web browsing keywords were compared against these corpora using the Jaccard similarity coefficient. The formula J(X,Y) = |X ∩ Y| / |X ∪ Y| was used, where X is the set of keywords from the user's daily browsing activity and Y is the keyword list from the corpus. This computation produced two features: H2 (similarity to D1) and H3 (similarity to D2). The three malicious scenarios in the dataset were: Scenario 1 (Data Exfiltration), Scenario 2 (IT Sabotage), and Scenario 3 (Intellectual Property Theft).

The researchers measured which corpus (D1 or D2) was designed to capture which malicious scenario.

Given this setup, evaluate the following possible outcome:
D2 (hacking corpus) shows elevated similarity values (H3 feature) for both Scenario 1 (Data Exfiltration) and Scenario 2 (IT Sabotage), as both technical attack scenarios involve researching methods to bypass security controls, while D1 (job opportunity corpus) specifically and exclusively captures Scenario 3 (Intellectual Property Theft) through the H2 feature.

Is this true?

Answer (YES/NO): NO